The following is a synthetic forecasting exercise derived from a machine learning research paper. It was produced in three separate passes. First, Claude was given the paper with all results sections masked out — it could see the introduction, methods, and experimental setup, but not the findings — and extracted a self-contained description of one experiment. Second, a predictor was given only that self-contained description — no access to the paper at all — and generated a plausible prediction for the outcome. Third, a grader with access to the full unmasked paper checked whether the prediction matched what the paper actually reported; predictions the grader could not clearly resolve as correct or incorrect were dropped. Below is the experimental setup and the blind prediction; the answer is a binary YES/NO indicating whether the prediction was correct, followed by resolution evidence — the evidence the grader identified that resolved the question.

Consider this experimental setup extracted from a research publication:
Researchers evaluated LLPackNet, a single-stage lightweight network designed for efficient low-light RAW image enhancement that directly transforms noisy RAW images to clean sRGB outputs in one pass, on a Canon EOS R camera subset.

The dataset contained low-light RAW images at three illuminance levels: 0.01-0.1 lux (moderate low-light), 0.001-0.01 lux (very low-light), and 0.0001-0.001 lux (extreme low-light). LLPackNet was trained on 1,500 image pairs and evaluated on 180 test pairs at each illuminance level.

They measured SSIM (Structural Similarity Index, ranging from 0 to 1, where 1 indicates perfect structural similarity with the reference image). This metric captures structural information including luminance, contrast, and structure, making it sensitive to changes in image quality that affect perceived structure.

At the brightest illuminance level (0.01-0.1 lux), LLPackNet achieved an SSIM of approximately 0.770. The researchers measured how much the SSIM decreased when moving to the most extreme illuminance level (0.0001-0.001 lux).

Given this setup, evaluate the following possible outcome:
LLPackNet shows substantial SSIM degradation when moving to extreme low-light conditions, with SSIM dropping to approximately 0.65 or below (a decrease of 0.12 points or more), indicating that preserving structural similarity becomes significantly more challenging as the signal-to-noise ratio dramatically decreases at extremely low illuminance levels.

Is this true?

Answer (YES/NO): NO